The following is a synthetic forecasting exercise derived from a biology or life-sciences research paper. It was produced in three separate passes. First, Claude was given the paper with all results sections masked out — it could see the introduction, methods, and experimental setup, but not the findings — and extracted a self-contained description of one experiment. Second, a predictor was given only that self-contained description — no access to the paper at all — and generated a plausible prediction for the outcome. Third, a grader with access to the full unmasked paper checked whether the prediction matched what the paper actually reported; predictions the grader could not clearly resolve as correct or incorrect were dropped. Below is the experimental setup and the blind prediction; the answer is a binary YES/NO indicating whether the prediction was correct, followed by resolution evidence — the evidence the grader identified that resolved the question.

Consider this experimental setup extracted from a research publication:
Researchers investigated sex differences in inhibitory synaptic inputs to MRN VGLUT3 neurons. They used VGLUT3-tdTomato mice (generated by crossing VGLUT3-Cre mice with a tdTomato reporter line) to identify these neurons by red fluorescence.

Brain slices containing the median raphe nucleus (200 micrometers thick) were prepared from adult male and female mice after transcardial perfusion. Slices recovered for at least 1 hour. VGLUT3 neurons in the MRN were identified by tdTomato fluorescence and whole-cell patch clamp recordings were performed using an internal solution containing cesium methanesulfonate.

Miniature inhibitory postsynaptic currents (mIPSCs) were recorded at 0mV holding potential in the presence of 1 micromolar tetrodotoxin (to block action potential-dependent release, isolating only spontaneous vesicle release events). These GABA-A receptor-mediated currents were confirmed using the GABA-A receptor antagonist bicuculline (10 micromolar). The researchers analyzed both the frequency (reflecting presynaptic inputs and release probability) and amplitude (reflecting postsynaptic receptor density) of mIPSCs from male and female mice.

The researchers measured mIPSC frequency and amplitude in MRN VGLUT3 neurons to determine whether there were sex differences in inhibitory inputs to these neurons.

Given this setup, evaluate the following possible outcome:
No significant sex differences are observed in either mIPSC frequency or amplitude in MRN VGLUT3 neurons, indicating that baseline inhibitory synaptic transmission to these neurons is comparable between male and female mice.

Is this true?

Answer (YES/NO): YES